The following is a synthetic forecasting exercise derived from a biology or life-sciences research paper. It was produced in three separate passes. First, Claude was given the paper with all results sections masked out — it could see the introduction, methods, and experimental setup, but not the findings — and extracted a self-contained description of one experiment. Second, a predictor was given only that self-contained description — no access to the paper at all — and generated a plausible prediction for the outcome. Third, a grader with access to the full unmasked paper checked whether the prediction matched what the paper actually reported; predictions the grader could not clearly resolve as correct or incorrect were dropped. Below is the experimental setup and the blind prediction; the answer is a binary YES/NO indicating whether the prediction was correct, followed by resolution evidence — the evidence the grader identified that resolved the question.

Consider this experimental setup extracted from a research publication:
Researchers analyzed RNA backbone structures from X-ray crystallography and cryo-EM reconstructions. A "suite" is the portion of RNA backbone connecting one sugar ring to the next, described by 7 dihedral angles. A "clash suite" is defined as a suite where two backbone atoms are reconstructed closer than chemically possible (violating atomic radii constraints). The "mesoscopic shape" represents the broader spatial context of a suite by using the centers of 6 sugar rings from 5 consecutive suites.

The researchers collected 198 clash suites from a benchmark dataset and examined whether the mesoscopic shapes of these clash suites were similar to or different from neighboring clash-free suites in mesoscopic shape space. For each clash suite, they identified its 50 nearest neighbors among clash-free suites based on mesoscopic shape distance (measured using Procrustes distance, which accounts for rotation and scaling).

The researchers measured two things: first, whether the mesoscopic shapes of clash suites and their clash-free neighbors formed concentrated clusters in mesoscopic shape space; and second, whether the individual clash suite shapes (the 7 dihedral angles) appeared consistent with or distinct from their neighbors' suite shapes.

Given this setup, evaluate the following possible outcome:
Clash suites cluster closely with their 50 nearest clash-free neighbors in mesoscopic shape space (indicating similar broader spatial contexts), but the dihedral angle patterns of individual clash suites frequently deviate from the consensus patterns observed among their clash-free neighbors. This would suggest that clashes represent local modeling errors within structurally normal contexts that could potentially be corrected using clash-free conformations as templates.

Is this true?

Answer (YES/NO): YES